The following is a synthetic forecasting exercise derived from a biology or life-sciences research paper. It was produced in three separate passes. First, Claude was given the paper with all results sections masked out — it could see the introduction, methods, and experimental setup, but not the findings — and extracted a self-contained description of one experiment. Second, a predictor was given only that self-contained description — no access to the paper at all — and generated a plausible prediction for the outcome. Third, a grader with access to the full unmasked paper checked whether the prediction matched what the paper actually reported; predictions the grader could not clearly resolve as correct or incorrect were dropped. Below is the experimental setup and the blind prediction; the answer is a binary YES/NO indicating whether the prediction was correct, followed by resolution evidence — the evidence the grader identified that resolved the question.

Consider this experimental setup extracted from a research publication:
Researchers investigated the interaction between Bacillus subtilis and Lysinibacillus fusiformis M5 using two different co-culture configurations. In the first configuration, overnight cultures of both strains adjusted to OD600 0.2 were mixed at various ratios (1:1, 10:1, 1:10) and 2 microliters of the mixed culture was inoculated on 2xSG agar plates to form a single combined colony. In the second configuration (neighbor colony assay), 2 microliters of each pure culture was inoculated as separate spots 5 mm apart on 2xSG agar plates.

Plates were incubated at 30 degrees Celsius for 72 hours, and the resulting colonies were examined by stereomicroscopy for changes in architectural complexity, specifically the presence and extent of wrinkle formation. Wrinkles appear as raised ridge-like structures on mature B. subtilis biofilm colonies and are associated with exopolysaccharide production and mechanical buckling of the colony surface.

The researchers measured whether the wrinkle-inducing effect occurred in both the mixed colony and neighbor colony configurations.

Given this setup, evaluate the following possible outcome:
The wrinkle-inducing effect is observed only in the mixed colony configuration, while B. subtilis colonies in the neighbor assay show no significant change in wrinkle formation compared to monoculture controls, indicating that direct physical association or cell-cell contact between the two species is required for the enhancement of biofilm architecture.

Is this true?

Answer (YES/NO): NO